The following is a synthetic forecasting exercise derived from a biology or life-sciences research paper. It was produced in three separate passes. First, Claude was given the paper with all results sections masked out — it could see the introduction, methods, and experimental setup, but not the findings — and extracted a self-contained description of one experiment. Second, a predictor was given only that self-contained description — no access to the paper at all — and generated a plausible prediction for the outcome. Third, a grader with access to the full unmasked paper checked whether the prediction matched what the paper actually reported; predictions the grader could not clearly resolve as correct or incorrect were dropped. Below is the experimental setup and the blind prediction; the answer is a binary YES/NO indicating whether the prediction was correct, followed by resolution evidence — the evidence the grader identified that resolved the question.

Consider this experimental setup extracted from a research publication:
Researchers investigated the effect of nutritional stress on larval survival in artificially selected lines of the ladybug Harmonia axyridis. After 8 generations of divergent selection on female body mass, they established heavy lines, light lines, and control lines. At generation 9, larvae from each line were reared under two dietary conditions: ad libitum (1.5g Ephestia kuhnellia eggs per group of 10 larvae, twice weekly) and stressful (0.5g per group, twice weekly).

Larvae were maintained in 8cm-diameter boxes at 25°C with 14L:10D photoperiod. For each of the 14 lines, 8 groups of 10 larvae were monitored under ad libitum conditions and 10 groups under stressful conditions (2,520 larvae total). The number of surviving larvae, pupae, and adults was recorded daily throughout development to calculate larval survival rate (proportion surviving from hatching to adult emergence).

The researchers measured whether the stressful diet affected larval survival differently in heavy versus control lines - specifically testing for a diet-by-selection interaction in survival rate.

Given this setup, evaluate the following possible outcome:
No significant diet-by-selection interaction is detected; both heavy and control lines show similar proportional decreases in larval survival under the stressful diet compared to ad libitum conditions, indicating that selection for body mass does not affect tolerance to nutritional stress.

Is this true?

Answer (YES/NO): NO